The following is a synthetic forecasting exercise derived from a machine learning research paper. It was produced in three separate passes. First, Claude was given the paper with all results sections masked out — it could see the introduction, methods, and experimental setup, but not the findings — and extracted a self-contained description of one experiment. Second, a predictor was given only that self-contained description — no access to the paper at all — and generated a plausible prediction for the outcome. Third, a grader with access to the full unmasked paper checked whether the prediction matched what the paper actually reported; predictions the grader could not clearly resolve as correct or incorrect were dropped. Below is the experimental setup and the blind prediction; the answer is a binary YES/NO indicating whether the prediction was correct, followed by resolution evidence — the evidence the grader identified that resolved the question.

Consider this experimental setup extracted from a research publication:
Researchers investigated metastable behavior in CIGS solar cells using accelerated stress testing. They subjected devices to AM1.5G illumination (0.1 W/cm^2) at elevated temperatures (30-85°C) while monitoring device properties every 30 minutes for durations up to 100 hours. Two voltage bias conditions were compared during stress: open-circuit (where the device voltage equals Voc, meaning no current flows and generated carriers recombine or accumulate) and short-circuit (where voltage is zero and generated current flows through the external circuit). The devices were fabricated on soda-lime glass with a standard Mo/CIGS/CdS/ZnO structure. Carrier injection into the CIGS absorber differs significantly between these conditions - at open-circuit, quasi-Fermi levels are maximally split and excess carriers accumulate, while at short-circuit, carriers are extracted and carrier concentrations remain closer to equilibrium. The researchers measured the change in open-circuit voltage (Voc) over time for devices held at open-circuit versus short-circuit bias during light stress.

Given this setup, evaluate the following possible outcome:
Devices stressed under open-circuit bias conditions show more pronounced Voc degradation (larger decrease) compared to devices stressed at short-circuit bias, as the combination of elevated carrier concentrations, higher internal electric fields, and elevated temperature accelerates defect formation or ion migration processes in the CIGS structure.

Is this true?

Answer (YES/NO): NO